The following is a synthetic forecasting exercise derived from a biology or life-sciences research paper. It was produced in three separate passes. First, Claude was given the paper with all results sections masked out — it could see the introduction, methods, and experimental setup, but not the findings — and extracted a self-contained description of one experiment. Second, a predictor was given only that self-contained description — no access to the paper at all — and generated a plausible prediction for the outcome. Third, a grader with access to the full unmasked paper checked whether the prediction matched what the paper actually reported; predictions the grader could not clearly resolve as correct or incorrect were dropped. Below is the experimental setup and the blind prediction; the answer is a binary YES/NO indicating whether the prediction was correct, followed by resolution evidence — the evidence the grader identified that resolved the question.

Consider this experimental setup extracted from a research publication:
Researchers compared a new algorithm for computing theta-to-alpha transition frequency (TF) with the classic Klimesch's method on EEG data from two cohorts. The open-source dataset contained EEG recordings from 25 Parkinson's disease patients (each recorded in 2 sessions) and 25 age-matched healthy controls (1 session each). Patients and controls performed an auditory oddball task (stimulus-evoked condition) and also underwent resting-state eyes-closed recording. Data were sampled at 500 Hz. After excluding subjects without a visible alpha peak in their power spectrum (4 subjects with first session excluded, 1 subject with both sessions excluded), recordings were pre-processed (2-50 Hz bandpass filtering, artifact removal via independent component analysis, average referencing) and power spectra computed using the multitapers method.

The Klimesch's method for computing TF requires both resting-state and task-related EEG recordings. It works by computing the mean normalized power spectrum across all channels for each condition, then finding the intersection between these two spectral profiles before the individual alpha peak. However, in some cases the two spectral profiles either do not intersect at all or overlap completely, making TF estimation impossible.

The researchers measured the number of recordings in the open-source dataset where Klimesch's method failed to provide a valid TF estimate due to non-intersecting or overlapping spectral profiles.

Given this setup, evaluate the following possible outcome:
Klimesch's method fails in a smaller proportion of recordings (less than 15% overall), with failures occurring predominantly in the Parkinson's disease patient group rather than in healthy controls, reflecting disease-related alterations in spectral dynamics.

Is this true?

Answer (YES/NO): NO